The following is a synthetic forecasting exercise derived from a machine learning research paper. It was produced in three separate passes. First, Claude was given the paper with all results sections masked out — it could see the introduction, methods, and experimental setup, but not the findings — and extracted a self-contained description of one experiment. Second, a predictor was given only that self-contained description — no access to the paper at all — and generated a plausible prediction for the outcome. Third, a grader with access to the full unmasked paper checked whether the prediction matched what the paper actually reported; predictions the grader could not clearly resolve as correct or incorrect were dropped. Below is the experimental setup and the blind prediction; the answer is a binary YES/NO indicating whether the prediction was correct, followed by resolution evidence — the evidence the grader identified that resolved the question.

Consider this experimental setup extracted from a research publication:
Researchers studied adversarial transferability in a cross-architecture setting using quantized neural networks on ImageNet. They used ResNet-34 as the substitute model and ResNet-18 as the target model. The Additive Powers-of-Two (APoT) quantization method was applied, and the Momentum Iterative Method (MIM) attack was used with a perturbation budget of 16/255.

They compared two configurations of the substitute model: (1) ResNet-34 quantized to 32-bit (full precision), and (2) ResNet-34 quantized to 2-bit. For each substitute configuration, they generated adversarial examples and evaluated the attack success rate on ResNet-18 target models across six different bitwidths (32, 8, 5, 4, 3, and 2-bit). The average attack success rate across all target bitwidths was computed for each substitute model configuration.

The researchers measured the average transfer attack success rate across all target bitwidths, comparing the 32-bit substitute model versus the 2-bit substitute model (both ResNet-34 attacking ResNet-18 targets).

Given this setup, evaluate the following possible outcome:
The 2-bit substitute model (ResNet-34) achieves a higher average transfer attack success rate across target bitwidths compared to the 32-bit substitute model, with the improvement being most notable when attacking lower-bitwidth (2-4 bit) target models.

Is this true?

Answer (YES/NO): YES